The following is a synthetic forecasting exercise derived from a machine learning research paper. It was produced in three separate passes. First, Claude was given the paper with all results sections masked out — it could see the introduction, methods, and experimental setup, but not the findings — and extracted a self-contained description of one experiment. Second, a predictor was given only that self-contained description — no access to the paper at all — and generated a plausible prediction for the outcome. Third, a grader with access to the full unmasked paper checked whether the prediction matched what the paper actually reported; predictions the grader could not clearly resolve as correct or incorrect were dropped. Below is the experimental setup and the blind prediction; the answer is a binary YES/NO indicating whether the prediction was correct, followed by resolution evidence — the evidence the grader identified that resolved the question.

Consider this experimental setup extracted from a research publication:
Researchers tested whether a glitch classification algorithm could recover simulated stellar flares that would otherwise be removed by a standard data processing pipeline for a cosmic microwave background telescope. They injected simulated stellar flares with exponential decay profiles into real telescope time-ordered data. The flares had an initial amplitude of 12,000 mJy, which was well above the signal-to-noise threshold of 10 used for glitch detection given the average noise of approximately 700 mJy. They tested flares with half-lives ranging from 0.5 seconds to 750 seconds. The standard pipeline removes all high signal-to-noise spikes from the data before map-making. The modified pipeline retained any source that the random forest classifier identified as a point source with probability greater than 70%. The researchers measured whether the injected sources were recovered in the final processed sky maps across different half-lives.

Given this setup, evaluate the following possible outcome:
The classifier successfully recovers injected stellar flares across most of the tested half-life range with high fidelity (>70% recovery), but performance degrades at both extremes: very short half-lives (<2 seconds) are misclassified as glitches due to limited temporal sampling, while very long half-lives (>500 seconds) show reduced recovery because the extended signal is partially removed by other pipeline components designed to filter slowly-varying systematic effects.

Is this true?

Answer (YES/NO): NO